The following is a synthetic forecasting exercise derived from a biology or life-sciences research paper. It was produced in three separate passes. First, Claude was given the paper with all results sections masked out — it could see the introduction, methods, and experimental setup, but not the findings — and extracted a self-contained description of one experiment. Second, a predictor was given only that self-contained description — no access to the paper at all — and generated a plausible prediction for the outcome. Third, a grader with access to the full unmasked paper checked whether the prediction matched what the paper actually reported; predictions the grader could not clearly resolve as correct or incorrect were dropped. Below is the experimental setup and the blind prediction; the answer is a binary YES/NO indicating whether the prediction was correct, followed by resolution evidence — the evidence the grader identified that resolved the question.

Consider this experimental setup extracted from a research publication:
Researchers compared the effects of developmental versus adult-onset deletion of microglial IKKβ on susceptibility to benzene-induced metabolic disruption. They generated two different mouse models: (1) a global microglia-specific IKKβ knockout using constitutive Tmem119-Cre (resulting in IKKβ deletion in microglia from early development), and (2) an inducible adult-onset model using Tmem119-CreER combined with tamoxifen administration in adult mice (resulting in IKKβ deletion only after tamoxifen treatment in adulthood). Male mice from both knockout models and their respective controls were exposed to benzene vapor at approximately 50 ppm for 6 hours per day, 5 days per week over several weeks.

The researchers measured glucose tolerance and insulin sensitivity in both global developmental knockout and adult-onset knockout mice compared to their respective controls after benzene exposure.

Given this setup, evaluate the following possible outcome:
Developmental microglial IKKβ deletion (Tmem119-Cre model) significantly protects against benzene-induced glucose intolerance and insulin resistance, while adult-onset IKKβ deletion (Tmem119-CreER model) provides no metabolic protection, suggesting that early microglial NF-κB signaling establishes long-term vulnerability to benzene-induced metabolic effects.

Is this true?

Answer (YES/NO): NO